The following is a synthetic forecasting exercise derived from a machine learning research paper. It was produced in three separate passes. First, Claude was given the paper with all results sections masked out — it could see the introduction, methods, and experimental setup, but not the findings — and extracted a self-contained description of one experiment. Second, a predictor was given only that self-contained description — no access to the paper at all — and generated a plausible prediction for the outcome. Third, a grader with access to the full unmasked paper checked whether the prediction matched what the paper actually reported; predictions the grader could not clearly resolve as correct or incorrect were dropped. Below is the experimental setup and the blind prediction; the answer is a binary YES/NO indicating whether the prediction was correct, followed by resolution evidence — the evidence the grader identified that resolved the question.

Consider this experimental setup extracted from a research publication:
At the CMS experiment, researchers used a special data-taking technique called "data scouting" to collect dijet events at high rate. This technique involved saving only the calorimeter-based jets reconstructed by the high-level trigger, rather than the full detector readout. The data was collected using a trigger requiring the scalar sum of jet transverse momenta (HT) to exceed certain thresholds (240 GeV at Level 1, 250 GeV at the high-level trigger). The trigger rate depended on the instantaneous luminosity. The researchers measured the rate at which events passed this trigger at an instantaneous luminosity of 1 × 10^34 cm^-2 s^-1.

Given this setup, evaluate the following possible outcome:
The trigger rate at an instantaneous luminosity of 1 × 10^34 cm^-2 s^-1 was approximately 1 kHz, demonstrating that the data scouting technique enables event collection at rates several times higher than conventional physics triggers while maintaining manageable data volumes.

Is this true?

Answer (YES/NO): NO